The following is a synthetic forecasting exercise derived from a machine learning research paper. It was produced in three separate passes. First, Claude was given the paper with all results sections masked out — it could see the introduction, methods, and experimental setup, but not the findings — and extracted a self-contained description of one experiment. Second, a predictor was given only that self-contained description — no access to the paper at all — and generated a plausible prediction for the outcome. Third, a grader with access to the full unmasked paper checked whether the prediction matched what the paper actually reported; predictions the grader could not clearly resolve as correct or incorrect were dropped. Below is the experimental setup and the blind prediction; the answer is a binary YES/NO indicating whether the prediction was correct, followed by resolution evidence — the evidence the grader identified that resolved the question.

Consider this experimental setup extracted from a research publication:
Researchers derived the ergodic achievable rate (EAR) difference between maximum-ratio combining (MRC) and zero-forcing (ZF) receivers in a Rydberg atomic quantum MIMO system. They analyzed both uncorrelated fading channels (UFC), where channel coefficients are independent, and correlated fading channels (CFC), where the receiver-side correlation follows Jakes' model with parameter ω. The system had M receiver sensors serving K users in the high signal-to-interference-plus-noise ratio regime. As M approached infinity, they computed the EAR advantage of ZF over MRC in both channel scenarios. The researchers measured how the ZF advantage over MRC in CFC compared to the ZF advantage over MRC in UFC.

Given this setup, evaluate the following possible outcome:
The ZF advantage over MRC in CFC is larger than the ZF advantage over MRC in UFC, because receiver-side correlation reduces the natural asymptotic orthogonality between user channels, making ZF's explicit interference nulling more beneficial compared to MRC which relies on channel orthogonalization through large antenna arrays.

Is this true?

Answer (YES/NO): YES